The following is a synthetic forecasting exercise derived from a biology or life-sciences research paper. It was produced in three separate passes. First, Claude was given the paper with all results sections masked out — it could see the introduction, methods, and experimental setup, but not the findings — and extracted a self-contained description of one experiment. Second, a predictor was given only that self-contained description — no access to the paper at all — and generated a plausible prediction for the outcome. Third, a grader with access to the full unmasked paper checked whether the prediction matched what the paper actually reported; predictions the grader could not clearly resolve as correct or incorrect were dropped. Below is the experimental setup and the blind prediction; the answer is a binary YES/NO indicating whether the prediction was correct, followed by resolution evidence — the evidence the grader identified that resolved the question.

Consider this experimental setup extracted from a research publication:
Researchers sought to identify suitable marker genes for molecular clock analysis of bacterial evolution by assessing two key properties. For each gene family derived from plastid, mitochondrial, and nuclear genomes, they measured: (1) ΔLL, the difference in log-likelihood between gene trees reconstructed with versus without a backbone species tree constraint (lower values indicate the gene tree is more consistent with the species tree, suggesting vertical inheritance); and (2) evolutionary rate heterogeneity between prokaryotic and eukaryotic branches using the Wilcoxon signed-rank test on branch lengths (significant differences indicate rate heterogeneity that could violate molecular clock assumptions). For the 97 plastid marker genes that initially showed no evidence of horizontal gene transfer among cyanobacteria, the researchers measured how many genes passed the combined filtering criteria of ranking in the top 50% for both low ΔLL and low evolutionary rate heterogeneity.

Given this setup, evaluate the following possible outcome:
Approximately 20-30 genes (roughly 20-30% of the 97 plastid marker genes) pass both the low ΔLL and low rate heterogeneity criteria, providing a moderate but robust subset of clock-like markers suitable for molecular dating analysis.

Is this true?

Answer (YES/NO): NO